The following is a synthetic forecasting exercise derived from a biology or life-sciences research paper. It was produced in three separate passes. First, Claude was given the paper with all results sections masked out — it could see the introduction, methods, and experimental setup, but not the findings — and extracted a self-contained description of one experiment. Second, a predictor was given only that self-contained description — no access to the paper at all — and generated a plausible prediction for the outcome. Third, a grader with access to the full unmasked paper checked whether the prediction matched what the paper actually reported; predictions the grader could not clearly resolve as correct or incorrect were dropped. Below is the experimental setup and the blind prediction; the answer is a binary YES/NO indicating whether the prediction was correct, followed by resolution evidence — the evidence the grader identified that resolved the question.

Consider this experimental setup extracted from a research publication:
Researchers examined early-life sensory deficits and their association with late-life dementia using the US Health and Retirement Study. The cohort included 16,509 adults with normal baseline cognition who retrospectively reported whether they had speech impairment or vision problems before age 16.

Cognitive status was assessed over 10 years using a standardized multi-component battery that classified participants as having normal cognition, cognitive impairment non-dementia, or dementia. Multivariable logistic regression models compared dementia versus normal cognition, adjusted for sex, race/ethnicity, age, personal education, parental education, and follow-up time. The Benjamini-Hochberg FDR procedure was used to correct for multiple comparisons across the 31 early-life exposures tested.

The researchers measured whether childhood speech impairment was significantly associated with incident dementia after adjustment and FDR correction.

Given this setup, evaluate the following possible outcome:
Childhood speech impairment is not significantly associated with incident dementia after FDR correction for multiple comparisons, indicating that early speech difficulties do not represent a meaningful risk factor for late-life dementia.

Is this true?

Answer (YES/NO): YES